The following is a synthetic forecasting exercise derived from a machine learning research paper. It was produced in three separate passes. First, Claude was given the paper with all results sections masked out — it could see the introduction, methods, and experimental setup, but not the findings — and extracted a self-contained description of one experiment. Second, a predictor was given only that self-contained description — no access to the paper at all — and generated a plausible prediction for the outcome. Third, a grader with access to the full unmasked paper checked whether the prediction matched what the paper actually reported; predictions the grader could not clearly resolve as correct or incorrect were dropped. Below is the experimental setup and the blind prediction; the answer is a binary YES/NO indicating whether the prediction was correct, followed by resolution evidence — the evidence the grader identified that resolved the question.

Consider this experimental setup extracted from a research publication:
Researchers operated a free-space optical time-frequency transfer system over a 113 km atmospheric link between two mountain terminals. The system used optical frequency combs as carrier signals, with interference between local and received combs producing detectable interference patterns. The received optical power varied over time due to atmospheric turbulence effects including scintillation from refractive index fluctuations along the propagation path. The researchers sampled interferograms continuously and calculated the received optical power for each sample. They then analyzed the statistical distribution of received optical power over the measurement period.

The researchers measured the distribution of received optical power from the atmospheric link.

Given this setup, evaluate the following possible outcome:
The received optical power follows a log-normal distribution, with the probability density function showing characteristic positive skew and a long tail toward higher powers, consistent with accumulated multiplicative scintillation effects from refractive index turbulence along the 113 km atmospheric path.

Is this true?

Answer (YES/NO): YES